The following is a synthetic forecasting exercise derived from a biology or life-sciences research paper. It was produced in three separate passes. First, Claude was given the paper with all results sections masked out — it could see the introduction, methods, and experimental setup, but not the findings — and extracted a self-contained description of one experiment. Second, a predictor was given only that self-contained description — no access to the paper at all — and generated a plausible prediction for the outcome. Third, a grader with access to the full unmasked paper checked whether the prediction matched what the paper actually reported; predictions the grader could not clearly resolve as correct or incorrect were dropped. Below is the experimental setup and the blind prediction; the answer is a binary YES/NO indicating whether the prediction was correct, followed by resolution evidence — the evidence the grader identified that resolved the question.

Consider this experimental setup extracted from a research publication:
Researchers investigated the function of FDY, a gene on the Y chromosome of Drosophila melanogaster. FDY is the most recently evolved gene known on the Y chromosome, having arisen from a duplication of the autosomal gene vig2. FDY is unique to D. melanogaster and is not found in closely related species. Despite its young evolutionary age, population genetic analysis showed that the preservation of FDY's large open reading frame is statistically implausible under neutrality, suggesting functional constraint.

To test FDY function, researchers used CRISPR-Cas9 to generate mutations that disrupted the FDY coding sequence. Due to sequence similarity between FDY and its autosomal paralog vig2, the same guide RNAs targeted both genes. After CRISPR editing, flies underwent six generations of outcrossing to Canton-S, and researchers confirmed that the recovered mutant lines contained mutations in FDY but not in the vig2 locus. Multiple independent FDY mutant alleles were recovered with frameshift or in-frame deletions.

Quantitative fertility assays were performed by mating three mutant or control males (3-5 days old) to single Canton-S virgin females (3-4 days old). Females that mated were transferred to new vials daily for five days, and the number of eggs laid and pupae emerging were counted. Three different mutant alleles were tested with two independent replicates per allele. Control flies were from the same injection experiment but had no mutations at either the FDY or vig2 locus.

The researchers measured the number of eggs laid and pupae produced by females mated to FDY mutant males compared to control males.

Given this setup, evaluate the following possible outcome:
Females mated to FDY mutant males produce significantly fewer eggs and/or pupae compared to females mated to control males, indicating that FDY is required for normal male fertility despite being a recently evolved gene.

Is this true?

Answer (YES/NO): NO